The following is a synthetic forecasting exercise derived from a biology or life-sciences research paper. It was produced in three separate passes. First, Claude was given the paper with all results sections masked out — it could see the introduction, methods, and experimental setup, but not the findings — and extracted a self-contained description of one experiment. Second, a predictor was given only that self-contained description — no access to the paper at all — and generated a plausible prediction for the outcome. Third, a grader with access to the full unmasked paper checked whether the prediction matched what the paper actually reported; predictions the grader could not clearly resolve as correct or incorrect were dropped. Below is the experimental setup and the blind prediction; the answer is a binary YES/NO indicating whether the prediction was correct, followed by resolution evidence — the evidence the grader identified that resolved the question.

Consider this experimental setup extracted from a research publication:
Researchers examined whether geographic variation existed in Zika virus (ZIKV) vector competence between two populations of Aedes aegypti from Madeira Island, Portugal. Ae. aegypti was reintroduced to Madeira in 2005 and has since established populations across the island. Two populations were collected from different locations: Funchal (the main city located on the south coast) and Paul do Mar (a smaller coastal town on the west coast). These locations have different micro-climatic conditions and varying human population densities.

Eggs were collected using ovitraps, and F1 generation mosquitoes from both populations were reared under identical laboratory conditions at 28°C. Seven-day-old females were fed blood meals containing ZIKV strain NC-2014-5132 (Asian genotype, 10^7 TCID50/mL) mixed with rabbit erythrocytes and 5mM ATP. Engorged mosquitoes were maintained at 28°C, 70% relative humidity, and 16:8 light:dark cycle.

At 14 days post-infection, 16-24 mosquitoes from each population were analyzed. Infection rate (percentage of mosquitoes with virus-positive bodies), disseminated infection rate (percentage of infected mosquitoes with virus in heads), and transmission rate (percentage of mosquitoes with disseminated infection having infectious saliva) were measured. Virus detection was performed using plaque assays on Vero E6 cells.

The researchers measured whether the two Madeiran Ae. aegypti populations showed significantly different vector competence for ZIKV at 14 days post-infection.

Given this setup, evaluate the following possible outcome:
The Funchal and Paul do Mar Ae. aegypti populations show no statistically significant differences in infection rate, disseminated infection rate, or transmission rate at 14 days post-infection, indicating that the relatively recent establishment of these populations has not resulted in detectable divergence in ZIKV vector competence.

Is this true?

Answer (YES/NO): NO